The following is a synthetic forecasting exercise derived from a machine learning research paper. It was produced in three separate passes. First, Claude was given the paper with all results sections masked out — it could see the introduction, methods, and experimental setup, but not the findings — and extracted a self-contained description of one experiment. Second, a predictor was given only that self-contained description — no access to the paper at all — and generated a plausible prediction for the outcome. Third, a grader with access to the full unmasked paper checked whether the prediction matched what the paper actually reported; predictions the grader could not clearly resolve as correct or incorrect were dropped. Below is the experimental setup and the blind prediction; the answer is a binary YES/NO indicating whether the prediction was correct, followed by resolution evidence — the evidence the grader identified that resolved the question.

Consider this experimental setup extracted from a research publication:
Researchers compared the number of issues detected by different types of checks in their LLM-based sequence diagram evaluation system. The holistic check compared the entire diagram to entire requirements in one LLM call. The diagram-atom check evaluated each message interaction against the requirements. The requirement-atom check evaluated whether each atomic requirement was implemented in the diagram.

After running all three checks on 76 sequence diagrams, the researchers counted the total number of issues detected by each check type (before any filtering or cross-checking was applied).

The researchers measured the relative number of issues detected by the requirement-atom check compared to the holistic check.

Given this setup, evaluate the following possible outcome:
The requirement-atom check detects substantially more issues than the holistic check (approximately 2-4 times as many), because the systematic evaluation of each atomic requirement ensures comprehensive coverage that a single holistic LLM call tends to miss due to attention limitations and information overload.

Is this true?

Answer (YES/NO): NO